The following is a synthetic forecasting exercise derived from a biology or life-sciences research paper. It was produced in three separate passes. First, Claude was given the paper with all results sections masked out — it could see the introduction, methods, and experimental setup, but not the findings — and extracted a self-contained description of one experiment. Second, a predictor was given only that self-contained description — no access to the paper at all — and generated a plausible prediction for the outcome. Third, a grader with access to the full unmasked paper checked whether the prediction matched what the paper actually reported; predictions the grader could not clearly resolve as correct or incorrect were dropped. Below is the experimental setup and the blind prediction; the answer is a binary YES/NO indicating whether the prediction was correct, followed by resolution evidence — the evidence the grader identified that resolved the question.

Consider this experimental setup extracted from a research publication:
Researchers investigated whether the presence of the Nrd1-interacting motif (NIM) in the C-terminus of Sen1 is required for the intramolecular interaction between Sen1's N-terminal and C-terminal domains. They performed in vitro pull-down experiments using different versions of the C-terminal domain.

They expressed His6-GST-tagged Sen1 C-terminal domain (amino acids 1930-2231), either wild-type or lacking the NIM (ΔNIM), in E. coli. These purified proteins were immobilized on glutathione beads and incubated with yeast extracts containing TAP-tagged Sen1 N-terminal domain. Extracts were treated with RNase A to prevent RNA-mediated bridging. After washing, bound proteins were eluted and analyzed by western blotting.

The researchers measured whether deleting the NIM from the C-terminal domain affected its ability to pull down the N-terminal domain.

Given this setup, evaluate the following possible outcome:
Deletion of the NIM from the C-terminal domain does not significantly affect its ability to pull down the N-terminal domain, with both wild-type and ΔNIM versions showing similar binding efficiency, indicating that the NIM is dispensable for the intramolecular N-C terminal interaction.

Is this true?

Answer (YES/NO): YES